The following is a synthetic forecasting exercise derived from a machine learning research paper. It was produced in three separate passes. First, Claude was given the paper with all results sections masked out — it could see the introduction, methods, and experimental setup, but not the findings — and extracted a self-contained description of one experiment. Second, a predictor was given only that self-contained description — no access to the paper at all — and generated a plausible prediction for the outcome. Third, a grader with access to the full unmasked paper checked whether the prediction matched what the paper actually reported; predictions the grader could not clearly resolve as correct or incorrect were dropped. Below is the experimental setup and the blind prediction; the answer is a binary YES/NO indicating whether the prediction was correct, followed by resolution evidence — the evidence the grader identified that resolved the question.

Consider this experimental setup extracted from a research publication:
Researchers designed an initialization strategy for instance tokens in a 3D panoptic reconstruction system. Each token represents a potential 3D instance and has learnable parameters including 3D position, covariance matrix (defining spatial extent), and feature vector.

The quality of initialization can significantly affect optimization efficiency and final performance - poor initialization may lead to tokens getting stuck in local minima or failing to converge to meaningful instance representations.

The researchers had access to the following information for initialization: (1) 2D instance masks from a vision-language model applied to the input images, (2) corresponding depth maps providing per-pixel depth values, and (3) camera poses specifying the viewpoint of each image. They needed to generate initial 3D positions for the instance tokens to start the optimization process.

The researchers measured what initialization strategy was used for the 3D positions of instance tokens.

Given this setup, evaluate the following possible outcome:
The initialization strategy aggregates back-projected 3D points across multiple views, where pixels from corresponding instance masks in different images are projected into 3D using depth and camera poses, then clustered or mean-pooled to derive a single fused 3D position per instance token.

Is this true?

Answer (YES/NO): NO